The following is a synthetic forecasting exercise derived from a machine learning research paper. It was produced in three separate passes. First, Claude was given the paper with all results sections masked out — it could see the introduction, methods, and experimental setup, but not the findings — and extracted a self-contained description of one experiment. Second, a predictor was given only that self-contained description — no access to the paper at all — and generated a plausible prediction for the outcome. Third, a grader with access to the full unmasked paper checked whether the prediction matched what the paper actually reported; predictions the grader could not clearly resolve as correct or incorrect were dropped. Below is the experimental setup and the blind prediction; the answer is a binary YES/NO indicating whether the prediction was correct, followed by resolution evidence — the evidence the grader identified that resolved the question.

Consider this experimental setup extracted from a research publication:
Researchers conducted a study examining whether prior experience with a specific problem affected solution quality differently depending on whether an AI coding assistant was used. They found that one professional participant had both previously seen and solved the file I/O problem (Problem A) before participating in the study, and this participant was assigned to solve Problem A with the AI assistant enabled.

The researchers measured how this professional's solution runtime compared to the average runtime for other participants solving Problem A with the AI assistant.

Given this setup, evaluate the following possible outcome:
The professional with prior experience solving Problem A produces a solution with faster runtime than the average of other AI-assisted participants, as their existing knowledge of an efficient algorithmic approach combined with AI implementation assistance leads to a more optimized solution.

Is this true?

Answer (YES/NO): NO